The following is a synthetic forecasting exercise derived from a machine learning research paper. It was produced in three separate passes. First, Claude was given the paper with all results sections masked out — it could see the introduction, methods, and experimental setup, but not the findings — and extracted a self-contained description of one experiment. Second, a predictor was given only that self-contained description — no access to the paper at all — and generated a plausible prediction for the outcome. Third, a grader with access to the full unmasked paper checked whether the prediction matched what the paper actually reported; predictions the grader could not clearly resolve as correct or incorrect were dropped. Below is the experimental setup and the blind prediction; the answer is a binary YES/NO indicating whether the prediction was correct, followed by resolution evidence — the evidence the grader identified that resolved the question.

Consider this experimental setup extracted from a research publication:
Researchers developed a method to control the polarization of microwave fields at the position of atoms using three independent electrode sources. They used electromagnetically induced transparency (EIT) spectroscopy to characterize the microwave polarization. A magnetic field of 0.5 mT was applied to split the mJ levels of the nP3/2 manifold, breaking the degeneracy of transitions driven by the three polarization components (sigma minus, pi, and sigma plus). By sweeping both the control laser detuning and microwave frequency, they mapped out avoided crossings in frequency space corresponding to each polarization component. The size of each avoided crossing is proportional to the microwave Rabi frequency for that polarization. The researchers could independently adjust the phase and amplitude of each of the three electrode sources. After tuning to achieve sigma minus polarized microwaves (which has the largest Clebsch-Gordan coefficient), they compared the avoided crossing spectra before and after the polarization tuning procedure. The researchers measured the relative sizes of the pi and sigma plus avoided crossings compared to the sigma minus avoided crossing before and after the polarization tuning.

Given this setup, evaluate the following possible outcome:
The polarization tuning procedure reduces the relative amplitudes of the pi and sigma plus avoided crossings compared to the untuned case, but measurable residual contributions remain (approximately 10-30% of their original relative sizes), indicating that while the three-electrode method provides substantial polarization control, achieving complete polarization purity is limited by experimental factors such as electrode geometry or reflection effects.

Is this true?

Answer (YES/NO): NO